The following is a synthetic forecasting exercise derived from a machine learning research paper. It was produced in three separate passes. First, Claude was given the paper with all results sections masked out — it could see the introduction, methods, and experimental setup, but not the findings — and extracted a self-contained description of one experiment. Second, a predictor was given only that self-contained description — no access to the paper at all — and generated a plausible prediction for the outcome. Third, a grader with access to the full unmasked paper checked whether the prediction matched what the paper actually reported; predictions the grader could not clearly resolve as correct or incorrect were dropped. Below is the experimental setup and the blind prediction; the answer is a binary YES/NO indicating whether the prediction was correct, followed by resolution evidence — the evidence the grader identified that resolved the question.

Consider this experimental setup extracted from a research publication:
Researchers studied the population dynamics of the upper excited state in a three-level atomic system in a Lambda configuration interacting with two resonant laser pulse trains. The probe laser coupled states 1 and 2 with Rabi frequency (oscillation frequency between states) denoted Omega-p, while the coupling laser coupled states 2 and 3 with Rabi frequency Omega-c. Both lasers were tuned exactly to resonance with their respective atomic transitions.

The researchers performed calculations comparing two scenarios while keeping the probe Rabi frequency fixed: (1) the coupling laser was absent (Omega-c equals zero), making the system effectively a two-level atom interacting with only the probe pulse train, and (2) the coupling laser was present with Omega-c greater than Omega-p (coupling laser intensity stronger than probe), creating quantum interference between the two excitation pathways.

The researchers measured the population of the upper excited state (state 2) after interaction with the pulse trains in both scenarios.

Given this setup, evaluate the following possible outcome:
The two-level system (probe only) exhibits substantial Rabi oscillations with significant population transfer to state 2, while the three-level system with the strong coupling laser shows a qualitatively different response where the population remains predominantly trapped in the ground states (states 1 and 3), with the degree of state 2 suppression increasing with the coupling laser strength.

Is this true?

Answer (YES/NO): YES